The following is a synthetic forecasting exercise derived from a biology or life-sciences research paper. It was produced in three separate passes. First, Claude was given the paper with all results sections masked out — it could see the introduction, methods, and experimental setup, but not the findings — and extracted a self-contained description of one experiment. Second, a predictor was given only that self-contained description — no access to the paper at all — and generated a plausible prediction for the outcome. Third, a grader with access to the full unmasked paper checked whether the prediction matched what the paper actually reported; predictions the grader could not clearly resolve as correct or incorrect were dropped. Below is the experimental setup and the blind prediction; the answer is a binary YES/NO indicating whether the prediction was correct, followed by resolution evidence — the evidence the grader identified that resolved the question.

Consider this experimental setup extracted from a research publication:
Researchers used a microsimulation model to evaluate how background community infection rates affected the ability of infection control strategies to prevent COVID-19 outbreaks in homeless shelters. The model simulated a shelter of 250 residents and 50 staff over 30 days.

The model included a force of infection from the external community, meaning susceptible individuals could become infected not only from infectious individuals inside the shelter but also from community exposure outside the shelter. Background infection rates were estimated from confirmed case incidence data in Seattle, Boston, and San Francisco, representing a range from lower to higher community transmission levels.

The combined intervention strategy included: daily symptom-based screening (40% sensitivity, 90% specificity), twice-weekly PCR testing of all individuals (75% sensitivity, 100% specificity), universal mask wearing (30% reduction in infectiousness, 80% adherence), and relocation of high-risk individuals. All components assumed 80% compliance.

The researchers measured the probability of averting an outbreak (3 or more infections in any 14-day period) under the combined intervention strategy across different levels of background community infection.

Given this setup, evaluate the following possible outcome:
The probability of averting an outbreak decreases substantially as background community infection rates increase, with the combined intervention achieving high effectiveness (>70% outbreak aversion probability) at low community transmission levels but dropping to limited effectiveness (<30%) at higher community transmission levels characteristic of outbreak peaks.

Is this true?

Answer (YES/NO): NO